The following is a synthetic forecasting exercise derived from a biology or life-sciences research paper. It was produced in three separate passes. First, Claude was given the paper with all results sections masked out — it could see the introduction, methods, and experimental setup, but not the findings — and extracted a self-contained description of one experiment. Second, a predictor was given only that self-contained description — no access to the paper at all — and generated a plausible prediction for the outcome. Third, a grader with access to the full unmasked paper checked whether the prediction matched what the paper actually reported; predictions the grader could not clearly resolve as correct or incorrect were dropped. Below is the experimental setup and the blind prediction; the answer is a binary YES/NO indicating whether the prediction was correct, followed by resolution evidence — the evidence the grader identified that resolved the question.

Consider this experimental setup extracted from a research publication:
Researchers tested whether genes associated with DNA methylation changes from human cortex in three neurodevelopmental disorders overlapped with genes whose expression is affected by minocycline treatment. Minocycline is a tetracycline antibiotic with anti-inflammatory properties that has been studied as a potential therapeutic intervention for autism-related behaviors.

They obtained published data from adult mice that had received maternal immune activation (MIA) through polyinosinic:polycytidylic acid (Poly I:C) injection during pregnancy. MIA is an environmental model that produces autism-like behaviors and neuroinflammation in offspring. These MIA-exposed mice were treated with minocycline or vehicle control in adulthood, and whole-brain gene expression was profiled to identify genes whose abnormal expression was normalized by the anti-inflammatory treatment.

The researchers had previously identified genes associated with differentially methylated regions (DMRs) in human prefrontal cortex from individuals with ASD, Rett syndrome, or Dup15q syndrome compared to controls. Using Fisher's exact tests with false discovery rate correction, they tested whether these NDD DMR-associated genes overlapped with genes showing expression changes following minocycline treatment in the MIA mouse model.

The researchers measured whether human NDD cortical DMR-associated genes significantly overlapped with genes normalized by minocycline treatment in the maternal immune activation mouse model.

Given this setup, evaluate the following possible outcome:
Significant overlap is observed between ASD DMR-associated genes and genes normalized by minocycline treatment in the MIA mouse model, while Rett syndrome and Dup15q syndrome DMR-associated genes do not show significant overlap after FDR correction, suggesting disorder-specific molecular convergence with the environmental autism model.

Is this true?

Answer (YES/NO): NO